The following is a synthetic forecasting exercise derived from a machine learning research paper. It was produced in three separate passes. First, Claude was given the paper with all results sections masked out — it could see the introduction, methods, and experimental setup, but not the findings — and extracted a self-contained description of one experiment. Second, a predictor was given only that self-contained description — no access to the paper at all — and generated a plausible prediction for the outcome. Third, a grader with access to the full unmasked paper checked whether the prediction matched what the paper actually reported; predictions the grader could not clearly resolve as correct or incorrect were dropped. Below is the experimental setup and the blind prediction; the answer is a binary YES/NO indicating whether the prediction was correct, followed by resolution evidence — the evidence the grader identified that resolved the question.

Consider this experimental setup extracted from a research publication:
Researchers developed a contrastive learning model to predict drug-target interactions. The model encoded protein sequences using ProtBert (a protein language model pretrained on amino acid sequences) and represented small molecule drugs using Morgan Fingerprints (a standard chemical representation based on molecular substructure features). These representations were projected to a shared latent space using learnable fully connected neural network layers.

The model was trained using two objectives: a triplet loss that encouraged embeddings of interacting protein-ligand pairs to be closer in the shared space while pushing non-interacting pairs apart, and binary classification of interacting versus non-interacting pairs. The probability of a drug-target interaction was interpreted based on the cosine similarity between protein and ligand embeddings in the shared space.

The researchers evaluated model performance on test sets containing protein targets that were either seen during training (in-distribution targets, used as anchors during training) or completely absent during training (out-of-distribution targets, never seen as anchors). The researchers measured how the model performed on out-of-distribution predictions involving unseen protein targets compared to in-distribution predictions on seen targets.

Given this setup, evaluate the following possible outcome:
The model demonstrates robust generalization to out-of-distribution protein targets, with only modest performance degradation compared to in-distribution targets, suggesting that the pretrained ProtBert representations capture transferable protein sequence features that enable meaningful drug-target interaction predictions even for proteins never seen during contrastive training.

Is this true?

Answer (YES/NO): NO